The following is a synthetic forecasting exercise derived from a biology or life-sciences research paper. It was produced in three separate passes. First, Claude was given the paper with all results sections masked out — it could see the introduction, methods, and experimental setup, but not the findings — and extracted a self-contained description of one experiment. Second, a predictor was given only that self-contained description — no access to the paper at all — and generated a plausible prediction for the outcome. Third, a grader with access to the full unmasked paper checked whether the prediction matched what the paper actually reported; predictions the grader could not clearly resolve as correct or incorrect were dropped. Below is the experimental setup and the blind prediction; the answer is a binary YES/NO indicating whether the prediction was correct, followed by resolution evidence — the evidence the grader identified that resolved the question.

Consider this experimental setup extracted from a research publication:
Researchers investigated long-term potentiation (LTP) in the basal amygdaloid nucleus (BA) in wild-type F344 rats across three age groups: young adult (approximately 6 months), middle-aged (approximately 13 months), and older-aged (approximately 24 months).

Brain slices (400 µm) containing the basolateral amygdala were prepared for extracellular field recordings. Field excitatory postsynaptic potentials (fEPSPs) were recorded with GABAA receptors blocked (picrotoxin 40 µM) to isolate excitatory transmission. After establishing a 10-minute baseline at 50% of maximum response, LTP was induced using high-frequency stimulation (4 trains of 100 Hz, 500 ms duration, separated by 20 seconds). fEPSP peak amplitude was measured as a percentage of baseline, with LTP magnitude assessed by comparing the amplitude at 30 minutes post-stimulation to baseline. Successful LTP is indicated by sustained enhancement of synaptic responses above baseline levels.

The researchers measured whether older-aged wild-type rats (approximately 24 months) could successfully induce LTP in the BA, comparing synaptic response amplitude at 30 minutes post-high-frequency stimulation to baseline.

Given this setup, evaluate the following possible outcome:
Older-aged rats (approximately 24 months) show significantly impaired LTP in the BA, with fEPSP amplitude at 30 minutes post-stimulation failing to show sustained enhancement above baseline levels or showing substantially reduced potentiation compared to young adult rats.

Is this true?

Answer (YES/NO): YES